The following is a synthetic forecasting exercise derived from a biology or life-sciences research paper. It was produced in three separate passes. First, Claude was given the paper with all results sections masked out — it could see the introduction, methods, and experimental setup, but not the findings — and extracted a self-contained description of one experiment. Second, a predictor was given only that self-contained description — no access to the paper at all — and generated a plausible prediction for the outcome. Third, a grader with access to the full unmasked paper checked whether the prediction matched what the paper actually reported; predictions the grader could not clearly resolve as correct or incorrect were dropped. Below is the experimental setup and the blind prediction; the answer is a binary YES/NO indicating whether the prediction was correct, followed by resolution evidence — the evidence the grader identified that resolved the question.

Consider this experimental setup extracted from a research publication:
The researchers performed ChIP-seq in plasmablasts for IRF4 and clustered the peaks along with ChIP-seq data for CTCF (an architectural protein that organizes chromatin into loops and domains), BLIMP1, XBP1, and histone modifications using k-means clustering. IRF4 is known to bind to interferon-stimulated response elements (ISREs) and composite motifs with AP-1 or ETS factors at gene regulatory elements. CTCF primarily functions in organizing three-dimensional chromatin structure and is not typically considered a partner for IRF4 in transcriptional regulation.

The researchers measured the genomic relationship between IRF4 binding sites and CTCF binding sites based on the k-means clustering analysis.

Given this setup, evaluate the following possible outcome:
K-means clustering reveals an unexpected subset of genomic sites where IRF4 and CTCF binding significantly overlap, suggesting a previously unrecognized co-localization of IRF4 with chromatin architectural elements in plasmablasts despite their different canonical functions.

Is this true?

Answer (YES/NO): YES